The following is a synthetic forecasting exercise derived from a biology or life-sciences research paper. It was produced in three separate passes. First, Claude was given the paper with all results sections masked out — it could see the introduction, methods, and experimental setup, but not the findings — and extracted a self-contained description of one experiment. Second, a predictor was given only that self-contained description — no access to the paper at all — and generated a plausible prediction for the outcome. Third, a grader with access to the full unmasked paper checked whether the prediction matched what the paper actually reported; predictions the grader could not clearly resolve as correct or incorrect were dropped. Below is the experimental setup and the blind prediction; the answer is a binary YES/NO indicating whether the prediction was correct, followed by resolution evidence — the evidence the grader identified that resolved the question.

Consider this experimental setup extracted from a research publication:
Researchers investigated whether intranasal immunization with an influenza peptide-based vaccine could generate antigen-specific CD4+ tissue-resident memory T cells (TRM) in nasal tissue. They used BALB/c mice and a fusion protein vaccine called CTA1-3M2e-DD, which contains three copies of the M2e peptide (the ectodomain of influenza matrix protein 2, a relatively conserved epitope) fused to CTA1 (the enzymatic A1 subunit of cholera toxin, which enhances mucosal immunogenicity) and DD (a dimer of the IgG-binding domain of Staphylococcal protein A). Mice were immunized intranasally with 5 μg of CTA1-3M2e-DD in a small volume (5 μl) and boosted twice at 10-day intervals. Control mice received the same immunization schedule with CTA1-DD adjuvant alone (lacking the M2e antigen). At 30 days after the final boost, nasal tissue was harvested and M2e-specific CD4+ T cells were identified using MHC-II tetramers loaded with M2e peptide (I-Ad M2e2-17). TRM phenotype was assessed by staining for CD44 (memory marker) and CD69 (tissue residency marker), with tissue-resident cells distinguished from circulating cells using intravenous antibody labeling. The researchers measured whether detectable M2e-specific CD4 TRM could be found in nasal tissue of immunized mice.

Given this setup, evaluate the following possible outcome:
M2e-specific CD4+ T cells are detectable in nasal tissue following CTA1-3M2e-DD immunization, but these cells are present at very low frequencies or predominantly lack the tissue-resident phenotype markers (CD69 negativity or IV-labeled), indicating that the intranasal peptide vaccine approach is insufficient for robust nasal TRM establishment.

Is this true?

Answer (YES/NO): NO